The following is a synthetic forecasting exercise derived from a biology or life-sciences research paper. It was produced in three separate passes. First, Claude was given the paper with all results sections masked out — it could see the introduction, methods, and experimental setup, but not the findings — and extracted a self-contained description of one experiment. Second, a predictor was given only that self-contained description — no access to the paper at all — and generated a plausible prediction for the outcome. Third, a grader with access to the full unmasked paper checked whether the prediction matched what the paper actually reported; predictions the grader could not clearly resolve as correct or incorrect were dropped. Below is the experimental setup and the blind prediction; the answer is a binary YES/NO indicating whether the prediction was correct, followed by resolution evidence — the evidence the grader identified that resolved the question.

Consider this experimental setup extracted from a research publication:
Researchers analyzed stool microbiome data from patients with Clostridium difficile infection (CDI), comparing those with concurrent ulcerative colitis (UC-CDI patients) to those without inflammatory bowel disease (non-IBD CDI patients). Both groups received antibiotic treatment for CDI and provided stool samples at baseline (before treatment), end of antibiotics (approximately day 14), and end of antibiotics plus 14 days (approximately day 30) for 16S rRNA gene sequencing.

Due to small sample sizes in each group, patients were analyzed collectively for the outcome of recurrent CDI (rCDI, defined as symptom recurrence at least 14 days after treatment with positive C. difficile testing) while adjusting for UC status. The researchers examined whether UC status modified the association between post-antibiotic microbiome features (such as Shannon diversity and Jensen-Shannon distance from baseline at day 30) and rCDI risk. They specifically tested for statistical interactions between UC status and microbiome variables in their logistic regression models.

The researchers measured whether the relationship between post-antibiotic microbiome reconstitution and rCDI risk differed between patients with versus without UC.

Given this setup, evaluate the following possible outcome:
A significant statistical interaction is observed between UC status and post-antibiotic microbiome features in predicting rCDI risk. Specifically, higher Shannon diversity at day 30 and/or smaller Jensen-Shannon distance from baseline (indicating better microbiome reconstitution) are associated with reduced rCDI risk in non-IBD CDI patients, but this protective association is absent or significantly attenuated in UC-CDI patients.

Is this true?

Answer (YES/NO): NO